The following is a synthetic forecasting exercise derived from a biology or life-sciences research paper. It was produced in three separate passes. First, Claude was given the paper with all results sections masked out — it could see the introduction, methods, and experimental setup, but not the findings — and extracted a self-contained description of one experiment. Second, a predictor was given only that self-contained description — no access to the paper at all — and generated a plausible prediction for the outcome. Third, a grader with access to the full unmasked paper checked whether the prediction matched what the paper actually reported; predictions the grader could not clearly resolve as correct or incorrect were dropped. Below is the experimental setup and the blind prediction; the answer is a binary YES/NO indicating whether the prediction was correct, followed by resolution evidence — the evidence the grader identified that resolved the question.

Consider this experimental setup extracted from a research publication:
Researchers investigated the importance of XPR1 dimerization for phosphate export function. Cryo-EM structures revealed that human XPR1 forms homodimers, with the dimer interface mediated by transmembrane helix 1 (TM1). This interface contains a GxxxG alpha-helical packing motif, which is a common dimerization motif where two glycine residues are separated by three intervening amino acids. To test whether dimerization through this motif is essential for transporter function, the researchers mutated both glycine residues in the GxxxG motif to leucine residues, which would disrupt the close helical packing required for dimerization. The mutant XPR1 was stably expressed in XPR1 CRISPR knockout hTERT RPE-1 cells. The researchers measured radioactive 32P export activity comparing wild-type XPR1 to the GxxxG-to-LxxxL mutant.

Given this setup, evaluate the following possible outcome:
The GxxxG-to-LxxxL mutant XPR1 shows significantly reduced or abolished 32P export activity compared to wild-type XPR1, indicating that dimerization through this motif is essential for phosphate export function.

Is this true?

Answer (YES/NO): YES